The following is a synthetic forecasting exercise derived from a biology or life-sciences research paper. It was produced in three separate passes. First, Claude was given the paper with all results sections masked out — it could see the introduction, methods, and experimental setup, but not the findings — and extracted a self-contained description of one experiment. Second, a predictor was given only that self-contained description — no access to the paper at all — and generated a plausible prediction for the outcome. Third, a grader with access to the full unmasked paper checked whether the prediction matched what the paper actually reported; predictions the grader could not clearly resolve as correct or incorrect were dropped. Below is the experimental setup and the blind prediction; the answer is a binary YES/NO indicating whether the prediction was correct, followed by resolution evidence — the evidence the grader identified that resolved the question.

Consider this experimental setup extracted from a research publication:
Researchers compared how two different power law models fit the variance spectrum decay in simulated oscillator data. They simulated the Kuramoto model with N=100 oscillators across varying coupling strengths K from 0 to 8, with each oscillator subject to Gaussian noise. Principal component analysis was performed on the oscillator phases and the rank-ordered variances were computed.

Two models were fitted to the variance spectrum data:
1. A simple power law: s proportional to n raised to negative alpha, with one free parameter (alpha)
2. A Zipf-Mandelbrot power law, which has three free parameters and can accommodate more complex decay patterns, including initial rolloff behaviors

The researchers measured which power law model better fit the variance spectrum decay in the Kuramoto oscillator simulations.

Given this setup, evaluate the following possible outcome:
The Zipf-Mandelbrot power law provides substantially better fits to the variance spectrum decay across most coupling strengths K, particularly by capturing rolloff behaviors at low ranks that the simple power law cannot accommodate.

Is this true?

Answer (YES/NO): NO